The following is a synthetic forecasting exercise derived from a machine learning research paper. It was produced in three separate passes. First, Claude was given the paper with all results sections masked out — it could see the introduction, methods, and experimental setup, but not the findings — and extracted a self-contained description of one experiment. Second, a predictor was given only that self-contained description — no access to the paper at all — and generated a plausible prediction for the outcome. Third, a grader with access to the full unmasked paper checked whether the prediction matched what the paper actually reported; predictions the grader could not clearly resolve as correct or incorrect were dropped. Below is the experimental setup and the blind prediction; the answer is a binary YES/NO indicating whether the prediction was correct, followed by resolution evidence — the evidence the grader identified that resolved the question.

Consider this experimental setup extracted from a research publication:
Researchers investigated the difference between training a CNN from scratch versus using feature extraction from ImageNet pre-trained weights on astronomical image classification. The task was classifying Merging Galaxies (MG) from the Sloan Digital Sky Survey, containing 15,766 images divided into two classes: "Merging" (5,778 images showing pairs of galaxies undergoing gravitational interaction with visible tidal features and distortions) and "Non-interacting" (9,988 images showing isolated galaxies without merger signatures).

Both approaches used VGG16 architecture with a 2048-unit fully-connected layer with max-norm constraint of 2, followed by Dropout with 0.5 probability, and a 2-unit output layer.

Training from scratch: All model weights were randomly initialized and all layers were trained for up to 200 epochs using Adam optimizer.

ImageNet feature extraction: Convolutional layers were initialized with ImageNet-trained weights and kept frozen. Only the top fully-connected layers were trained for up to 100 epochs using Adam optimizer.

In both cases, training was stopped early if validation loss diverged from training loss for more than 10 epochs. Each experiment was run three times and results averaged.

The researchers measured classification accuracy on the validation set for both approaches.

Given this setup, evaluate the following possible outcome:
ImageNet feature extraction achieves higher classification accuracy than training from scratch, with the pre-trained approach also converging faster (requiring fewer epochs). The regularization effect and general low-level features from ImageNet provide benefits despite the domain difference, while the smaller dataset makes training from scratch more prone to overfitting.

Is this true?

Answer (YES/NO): YES